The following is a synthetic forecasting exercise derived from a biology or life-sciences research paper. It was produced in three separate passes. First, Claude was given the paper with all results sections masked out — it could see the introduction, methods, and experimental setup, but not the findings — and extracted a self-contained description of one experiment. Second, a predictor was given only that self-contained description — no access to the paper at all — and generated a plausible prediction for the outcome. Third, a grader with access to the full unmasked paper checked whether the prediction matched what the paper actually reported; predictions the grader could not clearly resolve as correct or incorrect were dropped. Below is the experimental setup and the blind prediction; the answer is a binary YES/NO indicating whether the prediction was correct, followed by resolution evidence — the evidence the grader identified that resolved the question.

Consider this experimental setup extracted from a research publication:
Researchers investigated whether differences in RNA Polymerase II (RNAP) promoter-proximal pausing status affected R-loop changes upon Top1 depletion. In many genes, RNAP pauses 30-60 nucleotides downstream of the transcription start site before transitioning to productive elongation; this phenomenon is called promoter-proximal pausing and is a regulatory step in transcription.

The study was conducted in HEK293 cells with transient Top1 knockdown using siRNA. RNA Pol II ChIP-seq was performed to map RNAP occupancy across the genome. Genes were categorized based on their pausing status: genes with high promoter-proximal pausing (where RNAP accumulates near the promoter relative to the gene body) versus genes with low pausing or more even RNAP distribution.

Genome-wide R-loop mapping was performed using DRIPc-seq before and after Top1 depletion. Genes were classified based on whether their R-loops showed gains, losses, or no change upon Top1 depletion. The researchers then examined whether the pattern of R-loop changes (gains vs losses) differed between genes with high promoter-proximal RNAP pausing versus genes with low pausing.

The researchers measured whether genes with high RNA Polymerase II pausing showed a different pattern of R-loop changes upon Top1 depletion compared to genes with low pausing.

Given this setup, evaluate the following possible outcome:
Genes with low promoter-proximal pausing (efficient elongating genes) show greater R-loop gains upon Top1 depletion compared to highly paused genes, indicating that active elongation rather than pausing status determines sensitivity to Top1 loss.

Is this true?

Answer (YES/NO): NO